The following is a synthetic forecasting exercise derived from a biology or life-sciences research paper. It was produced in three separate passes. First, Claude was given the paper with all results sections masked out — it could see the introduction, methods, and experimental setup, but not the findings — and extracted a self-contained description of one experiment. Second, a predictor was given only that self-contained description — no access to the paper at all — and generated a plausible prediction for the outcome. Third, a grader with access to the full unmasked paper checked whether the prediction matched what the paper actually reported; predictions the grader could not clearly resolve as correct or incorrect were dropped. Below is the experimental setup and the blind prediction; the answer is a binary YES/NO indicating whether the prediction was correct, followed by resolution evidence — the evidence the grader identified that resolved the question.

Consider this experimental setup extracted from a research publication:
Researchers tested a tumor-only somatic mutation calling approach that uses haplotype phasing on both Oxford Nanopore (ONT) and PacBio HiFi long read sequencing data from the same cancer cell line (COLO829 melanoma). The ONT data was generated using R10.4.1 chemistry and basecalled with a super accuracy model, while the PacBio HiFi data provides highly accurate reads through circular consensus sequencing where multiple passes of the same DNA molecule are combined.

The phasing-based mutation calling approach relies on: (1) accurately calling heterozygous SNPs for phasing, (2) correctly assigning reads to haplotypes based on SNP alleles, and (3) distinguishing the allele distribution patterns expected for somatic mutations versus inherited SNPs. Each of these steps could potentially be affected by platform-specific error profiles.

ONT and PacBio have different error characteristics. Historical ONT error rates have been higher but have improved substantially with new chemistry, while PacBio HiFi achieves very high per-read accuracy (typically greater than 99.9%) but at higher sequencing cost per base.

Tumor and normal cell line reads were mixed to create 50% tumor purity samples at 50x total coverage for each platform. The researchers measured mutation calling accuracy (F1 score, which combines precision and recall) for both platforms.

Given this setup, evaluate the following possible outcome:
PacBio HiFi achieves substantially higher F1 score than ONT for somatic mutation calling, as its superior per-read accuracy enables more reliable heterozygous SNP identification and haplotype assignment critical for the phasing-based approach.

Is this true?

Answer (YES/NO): NO